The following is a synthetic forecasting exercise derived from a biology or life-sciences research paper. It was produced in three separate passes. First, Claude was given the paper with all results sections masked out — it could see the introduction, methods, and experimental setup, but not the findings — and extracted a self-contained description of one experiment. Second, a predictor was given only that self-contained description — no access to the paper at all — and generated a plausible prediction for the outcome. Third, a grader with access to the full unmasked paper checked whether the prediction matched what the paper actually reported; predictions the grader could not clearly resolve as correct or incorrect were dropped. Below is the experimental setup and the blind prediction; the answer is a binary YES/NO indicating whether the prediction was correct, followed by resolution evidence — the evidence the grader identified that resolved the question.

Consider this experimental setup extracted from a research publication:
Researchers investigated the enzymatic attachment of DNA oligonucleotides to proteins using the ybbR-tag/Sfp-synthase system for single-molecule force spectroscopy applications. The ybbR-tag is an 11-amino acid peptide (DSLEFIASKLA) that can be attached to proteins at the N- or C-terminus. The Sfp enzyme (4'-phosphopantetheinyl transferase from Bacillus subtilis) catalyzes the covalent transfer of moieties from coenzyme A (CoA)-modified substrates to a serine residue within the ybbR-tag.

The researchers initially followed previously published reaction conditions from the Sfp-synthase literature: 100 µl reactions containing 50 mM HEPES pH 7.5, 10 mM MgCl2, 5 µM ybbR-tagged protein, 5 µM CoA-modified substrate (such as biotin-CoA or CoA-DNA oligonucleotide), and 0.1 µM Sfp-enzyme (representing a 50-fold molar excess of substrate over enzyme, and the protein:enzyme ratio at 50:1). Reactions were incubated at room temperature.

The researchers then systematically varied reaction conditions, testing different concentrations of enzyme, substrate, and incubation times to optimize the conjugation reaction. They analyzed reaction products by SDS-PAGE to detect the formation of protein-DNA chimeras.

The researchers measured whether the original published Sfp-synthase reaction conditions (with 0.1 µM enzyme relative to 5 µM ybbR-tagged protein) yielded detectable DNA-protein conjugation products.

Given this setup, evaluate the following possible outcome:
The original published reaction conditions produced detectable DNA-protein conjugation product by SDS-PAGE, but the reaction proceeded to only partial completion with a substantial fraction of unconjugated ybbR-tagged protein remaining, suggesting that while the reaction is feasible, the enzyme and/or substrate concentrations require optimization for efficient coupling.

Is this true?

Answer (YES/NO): NO